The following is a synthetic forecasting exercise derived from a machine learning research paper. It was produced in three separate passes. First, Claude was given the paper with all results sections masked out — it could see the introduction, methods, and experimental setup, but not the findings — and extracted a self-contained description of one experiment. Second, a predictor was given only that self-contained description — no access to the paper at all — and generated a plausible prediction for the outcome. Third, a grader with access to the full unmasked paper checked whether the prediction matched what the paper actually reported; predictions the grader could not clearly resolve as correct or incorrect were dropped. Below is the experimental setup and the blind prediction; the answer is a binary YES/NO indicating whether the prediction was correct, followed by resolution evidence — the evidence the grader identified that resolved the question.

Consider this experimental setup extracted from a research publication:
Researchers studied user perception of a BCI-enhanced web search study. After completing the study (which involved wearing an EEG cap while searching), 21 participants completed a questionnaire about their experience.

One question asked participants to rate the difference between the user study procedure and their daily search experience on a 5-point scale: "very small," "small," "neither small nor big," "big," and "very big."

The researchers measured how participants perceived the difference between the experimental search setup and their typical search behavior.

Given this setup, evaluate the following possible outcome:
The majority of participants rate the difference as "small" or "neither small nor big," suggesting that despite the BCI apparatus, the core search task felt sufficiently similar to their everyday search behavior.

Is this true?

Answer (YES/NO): YES